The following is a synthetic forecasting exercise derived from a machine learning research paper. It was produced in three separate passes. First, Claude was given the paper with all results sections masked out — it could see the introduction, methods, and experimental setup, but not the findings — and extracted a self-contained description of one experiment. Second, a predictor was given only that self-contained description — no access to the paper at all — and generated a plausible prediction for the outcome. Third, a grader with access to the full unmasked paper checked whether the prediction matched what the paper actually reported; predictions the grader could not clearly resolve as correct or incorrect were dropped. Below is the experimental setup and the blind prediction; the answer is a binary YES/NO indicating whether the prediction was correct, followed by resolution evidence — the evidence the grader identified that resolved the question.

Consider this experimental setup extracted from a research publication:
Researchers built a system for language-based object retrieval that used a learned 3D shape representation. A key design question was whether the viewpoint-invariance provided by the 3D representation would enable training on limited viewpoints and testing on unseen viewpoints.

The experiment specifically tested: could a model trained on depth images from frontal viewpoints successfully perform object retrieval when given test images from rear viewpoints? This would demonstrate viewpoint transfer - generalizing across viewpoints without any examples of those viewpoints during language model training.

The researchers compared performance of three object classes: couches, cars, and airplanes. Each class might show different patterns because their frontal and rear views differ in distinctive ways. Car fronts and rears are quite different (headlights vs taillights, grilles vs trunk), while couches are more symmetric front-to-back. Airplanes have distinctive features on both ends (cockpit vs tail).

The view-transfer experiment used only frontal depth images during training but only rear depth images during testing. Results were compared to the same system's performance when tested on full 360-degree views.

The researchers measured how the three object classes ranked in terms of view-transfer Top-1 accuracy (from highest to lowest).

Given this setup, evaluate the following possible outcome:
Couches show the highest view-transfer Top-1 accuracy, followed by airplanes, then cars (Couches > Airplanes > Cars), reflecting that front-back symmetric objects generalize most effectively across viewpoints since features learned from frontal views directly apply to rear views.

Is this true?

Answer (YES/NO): NO